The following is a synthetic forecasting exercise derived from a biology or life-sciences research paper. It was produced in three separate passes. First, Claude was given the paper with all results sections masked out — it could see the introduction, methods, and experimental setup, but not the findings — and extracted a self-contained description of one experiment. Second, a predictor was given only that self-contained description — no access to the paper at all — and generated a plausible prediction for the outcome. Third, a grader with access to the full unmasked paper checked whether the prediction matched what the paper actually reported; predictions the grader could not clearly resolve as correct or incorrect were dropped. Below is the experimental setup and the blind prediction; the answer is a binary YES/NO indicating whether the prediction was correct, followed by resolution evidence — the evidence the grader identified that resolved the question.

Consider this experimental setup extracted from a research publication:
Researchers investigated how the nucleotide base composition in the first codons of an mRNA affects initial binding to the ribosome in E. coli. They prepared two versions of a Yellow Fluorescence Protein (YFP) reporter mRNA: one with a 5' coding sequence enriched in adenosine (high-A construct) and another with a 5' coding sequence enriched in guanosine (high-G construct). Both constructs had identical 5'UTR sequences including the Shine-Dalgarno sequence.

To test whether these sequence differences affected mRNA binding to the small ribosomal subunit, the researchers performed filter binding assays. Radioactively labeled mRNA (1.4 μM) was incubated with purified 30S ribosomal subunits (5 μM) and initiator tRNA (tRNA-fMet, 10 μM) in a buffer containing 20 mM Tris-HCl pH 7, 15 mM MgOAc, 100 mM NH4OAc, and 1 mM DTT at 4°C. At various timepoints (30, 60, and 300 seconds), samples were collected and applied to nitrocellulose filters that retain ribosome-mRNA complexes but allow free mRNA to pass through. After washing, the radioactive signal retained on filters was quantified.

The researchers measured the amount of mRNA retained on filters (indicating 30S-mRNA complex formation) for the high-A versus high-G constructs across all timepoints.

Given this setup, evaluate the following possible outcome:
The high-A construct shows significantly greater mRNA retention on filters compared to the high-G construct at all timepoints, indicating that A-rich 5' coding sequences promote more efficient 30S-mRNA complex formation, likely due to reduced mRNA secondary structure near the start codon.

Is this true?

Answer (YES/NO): NO